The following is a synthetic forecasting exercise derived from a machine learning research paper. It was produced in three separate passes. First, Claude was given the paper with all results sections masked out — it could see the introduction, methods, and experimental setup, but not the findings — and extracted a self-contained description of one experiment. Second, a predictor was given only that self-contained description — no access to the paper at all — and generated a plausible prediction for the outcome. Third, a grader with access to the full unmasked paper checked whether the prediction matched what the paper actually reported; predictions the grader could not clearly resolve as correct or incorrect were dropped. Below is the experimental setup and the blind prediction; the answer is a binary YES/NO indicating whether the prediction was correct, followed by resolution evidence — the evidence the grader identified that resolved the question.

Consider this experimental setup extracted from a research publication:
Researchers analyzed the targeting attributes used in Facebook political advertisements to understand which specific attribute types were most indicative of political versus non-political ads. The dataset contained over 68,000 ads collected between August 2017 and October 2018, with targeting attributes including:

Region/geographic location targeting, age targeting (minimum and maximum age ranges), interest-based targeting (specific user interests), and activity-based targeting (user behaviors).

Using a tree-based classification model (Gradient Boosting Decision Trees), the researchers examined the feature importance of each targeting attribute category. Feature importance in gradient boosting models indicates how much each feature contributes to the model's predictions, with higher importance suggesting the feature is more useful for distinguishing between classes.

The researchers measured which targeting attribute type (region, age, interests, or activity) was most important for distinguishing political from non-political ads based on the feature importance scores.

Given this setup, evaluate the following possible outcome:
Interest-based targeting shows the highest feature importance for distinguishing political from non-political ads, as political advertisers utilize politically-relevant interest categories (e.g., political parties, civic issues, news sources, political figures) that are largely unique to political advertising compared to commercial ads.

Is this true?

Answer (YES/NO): NO